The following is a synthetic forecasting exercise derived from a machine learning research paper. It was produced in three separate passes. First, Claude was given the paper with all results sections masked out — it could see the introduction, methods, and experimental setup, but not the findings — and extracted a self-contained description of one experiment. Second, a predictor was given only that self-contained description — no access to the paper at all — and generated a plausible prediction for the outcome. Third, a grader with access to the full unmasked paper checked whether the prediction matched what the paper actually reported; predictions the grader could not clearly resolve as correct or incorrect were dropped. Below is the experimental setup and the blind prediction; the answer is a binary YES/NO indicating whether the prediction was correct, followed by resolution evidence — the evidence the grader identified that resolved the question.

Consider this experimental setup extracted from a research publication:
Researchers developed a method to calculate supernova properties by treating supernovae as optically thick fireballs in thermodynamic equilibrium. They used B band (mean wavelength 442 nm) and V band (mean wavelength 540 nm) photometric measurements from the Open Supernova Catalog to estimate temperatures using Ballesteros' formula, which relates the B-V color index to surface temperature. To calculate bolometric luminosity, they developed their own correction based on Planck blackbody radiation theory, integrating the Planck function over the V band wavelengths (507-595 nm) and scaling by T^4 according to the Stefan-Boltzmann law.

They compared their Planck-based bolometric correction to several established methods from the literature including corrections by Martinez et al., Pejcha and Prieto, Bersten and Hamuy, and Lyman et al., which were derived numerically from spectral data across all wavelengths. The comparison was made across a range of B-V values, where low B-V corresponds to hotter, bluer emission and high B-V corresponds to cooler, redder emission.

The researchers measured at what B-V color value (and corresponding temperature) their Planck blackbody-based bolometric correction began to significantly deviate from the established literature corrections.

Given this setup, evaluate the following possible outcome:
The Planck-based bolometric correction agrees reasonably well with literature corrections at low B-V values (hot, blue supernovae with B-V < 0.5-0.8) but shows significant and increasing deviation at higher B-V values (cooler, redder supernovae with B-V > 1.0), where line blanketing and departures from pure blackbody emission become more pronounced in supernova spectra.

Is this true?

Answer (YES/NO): YES